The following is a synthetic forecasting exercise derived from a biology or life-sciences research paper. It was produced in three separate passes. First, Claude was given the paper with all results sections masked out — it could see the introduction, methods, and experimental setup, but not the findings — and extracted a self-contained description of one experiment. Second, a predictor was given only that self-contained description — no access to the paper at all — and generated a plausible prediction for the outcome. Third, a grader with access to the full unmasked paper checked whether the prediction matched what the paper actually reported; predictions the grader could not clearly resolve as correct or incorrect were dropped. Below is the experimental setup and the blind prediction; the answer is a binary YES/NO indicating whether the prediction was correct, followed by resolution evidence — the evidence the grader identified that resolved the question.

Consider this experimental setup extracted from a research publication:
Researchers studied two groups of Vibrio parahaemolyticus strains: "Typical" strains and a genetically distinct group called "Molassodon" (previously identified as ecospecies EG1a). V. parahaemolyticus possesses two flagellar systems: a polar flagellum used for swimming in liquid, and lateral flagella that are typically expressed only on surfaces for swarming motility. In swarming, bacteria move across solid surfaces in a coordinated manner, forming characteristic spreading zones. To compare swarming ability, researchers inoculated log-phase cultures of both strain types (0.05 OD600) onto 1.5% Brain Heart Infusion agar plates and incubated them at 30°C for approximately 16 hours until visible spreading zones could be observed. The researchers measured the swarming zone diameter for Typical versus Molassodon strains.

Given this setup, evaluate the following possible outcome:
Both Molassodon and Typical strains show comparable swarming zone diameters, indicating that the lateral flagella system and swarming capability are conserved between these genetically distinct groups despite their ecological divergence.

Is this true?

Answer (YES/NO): NO